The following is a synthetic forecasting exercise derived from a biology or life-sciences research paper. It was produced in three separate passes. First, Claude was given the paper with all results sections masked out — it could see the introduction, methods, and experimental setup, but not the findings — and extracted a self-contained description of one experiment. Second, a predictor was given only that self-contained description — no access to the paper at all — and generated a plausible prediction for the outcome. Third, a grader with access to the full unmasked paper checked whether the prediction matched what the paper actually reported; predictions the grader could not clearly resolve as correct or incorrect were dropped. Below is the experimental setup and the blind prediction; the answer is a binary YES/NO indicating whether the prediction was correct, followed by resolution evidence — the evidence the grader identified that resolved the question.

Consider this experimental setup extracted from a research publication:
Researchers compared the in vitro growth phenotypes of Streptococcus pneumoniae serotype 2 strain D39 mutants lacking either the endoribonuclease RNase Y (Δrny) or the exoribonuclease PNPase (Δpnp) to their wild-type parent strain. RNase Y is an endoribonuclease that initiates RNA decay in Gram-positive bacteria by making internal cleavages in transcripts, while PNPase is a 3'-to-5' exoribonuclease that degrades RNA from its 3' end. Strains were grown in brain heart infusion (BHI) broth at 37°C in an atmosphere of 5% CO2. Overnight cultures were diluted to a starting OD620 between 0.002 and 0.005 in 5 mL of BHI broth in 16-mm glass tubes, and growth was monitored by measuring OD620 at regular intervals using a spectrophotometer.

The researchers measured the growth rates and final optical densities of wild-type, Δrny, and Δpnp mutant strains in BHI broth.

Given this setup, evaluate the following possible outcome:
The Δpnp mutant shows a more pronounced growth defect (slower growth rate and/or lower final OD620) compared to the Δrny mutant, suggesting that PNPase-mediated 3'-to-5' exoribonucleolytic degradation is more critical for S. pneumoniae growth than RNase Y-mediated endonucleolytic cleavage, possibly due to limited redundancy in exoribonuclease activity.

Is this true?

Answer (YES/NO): NO